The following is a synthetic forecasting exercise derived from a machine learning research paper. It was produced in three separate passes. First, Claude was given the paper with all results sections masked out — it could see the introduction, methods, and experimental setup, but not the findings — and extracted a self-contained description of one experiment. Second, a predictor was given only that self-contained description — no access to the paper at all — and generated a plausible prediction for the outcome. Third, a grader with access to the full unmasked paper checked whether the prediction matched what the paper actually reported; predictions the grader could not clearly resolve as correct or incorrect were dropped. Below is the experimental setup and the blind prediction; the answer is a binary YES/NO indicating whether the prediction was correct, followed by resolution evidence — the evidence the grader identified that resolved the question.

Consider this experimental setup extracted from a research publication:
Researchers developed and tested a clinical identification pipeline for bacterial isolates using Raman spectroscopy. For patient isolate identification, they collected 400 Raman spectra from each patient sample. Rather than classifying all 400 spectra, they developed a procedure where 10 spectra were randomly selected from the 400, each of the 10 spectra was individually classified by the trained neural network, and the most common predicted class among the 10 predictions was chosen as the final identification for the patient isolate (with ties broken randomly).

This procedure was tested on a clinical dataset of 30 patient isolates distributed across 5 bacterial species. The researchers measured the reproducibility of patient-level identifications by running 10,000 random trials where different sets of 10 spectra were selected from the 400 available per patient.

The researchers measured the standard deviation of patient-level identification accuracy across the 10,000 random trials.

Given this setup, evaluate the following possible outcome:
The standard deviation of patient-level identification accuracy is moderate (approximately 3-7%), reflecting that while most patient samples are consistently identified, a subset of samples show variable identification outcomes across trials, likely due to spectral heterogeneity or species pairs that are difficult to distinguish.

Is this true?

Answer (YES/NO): NO